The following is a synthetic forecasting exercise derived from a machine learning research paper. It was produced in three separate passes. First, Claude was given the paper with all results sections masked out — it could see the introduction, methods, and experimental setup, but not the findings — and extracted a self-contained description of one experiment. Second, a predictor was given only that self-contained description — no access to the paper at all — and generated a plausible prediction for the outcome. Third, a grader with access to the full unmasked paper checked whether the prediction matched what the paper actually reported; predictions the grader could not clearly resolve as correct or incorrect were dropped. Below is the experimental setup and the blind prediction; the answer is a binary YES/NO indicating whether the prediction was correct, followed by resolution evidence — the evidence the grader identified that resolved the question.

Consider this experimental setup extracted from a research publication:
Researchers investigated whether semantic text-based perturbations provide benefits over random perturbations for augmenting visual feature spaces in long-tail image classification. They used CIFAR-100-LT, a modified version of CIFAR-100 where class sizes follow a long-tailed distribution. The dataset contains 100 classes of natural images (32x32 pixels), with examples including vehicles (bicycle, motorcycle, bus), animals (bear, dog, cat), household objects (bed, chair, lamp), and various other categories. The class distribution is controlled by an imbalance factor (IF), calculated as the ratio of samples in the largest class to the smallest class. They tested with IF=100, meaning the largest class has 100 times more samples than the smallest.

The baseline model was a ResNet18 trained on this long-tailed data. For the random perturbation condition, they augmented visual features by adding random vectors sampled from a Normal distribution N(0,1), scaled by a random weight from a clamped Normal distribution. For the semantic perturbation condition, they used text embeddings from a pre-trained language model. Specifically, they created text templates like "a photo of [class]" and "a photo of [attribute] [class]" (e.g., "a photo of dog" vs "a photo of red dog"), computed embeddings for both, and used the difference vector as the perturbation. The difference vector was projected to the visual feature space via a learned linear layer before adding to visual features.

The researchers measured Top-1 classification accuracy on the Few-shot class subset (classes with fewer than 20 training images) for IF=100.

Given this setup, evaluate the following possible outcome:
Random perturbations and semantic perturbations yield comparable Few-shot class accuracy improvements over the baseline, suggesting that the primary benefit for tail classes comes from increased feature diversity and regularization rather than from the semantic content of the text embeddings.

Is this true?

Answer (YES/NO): NO